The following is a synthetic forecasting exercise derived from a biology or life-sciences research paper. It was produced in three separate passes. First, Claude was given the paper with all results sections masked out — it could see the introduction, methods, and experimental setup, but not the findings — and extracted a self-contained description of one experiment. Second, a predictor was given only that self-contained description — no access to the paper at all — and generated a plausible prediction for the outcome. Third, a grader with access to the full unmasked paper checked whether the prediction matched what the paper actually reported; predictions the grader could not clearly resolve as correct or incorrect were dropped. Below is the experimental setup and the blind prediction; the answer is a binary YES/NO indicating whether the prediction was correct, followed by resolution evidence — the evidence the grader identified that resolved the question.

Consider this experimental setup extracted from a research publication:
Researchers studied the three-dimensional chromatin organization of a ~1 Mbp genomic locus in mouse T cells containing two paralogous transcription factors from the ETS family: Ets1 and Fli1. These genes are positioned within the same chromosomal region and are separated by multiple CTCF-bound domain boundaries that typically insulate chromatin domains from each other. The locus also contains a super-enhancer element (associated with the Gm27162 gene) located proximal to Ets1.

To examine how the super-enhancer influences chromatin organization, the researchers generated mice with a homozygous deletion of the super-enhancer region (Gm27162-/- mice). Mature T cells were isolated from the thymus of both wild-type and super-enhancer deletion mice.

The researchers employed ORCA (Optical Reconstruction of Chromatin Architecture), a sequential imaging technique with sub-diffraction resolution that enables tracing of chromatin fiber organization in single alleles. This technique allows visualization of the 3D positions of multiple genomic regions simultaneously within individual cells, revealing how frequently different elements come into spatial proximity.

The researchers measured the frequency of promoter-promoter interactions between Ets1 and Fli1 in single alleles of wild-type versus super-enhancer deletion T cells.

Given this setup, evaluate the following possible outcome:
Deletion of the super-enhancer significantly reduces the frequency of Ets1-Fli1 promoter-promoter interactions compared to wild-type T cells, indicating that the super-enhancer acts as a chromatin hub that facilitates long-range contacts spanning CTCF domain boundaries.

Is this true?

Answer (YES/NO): NO